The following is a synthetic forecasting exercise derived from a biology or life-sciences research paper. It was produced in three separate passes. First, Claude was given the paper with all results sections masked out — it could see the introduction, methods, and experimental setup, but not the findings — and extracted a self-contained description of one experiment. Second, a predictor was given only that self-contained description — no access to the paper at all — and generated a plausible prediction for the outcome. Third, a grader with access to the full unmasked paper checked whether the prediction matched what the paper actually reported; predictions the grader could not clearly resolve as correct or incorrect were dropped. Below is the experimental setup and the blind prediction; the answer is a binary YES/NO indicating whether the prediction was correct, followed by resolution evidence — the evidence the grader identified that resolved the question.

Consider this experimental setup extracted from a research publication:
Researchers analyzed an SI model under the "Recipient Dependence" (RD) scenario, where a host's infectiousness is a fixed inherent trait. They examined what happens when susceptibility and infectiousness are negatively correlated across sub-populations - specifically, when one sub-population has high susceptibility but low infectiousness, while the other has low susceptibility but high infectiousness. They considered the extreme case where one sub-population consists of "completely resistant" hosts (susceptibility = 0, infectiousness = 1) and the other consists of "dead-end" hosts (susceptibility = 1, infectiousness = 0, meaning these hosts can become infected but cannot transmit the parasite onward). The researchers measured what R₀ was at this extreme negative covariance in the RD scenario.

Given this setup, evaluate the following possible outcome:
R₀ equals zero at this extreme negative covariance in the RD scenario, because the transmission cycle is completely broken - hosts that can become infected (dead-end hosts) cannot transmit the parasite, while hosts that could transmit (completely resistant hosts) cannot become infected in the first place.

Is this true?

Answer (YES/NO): YES